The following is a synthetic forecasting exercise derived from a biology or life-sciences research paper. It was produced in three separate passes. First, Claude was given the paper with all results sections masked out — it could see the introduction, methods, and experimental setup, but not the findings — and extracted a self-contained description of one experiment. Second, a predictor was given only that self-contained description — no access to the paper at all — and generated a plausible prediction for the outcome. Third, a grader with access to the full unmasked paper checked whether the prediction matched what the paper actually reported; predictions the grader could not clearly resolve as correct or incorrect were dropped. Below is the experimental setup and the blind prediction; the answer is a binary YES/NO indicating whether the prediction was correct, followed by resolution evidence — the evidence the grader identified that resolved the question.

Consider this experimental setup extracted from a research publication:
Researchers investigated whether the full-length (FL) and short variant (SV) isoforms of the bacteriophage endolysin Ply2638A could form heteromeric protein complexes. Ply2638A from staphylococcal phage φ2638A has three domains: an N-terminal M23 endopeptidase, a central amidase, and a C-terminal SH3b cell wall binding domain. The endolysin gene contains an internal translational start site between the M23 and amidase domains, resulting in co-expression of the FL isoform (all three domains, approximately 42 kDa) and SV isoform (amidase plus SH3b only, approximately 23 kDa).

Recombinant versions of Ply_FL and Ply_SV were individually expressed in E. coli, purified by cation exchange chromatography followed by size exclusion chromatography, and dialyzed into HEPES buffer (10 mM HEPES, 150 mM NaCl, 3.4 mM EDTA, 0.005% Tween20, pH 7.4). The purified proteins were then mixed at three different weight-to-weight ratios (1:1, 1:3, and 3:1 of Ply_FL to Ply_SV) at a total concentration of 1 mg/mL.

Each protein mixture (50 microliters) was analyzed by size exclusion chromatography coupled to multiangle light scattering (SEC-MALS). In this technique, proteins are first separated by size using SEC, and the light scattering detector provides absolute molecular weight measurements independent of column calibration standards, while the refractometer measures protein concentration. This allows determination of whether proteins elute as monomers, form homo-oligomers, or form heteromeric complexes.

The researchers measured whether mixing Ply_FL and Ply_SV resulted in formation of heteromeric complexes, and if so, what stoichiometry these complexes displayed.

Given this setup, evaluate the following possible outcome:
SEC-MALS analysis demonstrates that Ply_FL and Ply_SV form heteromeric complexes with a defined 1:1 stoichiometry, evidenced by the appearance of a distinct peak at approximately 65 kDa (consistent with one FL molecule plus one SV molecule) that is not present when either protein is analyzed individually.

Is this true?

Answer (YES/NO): NO